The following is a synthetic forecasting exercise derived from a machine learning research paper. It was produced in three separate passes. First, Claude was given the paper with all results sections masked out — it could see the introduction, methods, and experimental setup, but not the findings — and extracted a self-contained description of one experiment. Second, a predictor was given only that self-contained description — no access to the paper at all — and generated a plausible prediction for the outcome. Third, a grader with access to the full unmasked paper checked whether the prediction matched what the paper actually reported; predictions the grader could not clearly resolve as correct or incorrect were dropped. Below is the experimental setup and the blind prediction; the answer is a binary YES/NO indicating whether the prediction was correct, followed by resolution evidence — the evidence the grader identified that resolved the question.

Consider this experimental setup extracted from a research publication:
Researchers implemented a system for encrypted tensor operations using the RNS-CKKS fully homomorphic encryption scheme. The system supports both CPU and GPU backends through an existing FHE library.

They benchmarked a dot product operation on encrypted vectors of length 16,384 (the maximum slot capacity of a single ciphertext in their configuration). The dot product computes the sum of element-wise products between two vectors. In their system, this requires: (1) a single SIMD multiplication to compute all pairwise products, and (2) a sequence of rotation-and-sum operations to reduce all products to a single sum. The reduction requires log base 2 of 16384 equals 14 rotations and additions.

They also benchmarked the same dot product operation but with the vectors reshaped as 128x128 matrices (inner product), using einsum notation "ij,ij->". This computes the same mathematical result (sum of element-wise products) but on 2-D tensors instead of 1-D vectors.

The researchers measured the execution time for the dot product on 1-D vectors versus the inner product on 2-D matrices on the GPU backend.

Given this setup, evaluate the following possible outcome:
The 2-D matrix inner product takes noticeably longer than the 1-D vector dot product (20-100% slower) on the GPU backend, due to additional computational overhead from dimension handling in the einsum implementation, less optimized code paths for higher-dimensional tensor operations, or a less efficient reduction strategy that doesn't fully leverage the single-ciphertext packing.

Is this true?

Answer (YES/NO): NO